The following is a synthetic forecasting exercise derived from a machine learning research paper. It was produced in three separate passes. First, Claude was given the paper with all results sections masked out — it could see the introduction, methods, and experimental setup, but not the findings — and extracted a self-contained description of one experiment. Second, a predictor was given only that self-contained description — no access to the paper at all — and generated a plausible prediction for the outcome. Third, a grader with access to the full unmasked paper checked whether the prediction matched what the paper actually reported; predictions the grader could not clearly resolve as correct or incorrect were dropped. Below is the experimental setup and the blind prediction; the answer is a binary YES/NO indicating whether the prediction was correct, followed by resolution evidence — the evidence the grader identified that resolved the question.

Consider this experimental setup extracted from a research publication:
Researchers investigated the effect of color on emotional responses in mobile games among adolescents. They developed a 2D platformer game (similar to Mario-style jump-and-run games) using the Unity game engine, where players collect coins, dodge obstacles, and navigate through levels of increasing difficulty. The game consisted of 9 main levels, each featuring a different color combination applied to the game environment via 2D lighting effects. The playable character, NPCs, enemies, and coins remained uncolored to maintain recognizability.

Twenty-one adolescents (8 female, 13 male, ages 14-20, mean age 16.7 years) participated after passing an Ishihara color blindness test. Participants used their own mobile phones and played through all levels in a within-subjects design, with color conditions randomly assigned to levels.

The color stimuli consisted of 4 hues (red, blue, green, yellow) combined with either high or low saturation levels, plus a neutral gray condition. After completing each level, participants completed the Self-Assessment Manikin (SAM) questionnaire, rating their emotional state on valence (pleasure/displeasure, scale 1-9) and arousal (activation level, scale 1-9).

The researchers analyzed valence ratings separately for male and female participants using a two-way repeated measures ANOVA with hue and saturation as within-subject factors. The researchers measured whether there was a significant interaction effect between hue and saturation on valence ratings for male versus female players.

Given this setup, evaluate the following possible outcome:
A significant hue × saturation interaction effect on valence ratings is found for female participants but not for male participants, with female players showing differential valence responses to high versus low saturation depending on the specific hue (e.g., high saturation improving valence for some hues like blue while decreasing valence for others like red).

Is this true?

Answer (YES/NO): NO